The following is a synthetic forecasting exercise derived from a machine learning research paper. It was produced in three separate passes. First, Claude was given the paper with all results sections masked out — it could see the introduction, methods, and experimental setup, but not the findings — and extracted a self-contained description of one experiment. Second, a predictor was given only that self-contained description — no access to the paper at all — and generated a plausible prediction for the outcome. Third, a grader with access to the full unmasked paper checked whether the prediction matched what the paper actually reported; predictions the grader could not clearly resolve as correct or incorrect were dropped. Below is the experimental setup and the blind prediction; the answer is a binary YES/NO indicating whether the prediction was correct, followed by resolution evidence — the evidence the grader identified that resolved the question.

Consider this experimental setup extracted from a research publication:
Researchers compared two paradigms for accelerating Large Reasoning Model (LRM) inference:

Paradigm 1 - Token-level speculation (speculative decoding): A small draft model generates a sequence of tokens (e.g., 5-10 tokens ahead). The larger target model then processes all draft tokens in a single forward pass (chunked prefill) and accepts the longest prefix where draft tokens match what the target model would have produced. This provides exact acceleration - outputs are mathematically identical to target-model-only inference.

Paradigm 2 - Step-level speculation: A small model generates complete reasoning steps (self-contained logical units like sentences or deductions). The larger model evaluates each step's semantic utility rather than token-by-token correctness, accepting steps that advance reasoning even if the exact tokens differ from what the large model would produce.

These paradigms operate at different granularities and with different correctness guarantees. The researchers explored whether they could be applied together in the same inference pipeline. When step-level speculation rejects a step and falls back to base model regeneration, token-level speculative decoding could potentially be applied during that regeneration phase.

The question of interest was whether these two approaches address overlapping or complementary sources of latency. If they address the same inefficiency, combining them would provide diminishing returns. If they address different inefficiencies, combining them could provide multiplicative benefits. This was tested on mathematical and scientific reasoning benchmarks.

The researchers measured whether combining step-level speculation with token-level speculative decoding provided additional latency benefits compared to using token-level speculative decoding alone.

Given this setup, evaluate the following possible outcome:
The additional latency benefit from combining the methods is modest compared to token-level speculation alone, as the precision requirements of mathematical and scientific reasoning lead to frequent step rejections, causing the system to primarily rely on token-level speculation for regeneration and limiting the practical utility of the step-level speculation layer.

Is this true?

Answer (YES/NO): NO